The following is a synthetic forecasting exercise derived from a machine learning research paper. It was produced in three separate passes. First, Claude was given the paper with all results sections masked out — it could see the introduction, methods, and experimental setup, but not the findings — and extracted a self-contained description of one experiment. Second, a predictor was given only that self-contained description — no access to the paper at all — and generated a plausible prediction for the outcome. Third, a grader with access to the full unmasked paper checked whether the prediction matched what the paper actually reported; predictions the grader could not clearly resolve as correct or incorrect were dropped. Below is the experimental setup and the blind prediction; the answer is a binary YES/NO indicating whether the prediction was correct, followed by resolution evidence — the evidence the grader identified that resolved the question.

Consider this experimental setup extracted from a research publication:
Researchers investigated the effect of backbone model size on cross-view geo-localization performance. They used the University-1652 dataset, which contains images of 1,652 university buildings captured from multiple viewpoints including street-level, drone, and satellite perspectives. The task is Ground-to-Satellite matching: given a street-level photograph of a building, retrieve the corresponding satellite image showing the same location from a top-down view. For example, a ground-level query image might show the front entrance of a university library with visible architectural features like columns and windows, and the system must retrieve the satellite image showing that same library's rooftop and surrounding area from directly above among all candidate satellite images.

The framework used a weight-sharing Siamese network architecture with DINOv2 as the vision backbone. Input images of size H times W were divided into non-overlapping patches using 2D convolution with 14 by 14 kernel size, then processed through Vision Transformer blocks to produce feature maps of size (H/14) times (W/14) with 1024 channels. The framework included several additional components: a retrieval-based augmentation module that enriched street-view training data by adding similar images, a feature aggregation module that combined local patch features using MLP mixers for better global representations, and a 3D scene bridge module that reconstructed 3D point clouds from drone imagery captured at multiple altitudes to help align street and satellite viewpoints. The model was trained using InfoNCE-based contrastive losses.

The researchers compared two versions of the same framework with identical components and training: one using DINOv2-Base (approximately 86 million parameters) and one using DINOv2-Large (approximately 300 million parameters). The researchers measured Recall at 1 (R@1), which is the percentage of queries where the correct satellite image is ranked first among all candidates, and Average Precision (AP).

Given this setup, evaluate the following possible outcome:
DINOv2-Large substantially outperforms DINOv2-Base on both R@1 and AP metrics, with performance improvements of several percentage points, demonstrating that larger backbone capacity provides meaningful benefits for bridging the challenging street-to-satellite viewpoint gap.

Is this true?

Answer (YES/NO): YES